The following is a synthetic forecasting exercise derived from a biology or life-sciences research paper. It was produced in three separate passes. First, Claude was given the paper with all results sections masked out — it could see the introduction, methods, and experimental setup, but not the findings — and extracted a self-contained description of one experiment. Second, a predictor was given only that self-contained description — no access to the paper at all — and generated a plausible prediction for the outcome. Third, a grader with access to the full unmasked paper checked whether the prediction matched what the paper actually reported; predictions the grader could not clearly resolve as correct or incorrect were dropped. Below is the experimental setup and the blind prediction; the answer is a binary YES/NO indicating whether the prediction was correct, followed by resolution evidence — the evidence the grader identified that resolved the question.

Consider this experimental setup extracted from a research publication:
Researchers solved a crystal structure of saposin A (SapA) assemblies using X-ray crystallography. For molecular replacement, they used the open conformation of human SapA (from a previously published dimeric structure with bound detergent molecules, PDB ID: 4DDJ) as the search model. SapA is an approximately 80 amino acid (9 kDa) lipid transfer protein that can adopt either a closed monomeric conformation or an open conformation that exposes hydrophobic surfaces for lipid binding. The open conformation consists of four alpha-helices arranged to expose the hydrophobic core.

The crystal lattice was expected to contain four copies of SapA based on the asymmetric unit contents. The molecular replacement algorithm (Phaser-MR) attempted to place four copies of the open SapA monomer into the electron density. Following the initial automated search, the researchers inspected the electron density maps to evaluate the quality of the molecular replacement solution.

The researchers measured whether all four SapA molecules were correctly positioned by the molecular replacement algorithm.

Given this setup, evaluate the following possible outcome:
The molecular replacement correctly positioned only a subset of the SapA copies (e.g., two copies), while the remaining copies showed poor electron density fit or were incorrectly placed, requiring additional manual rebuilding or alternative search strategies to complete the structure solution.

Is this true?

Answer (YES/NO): YES